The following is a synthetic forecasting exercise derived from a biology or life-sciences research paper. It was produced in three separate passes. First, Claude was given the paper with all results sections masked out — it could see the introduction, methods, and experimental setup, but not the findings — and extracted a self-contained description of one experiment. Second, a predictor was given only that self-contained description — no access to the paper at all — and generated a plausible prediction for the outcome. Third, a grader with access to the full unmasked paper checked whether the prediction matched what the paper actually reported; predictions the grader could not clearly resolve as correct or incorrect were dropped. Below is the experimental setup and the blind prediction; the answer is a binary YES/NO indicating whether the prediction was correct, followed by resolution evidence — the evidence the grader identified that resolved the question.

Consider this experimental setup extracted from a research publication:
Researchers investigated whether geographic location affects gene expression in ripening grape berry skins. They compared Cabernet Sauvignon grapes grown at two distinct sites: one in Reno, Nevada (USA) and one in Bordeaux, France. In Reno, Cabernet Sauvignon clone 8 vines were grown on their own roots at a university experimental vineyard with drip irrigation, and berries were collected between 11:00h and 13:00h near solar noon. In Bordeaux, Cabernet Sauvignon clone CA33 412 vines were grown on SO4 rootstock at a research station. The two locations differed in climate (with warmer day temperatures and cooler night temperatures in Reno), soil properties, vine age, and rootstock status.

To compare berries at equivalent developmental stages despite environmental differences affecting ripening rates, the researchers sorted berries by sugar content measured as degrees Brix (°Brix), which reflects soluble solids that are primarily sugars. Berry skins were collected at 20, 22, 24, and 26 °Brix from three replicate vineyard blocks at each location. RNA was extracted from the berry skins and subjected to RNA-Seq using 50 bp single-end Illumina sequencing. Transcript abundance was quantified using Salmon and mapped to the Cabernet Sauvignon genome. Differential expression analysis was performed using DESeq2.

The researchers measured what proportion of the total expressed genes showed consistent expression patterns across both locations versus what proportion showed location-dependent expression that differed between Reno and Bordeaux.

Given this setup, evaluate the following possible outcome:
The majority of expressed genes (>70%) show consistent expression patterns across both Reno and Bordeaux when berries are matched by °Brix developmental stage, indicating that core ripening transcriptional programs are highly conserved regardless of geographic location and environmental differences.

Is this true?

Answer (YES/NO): NO